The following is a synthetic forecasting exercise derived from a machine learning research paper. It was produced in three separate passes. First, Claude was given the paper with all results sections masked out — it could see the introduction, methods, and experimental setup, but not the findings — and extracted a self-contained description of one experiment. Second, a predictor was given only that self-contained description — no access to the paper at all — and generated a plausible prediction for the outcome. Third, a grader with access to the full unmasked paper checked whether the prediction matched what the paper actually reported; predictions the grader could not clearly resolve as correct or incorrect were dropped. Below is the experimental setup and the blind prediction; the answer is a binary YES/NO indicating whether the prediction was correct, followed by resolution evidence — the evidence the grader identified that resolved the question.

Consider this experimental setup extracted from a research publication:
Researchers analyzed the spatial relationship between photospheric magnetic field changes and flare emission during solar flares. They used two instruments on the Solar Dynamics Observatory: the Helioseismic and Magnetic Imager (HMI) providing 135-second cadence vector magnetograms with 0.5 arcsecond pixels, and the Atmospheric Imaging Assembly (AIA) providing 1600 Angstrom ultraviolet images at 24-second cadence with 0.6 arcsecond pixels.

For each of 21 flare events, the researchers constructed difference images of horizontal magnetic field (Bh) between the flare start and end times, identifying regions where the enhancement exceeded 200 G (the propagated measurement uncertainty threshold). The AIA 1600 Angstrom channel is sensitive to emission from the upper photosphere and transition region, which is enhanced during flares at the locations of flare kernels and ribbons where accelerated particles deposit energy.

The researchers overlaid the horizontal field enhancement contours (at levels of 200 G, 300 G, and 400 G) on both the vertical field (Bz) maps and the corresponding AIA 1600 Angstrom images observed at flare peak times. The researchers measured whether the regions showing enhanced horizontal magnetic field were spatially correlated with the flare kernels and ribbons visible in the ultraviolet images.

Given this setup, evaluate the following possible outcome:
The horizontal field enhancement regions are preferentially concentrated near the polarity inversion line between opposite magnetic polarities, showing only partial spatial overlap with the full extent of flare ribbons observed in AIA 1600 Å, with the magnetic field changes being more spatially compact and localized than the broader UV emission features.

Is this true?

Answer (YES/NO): NO